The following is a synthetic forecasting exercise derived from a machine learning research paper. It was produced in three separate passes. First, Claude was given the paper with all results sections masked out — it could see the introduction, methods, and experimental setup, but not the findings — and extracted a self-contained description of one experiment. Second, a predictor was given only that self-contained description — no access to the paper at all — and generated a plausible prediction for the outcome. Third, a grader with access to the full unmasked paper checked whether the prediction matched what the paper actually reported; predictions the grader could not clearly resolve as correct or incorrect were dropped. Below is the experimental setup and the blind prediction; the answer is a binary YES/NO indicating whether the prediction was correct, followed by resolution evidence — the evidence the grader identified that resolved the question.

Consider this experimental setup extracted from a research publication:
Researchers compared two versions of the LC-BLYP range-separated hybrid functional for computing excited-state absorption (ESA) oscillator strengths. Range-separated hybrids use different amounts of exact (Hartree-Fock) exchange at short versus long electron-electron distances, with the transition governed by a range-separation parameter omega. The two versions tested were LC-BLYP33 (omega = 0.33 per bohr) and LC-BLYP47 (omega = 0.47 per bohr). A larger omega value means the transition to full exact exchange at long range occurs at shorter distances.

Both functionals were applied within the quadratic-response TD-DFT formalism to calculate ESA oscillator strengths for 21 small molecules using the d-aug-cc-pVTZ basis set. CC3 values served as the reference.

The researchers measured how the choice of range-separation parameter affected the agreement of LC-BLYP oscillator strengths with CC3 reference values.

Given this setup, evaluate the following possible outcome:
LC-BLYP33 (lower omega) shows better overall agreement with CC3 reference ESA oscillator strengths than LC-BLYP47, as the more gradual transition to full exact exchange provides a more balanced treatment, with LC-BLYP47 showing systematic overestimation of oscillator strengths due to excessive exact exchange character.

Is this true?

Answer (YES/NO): NO